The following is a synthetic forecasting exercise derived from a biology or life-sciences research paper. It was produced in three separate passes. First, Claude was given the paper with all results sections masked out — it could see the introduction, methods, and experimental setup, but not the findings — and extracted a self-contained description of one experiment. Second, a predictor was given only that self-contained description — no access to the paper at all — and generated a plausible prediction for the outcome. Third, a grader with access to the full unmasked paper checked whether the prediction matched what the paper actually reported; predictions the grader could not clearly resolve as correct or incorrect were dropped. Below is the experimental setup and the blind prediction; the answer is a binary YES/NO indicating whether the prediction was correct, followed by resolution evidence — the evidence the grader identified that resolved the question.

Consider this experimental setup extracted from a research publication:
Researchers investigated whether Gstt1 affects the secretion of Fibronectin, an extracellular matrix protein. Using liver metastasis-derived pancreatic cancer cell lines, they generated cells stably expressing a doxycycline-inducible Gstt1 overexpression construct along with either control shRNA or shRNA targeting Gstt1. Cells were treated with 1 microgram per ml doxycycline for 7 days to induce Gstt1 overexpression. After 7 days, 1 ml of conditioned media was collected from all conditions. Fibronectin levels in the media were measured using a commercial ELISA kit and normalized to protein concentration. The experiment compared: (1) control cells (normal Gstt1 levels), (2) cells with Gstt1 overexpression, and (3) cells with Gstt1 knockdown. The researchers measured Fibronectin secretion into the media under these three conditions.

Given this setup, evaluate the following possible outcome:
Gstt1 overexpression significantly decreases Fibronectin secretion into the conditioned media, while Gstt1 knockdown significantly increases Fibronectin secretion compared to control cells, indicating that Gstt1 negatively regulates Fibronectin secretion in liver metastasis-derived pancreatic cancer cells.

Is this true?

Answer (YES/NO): NO